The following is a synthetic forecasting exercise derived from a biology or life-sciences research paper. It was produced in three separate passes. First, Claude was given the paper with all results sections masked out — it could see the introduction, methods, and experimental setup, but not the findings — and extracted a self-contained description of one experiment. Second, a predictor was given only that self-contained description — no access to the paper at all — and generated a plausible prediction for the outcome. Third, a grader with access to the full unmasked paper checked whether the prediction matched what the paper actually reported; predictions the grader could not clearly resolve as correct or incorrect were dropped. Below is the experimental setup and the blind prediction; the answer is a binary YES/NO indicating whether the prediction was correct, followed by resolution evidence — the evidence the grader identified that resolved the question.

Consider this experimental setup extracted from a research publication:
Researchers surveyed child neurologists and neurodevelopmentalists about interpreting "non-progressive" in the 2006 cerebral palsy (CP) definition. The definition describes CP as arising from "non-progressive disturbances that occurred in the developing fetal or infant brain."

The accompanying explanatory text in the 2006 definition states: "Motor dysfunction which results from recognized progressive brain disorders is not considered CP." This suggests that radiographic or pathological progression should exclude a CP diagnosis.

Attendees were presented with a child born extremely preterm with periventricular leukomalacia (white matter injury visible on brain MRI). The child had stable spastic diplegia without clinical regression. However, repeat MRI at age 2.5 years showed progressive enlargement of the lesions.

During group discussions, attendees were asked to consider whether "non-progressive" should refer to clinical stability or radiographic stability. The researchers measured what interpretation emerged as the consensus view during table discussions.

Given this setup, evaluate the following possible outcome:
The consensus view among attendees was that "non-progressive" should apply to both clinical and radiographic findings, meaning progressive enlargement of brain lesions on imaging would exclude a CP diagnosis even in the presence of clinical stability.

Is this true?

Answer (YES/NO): NO